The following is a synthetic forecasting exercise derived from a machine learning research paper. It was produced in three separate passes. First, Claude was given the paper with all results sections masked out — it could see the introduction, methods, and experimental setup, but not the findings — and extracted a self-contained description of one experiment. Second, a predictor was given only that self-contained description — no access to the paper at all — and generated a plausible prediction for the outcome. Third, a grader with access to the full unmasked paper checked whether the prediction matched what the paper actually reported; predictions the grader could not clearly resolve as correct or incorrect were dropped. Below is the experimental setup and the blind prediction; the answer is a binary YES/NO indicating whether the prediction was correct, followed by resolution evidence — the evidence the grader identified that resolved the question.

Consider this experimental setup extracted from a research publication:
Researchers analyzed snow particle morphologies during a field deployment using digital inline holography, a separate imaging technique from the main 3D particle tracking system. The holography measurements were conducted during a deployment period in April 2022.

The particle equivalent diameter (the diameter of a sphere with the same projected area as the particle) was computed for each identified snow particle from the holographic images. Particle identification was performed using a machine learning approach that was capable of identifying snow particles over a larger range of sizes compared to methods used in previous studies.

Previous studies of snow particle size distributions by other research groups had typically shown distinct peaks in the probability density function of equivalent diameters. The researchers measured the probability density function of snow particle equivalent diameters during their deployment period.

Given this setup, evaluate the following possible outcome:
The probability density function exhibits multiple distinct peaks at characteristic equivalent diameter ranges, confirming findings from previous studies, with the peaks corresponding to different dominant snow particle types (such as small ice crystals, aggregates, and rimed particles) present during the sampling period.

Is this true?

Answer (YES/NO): NO